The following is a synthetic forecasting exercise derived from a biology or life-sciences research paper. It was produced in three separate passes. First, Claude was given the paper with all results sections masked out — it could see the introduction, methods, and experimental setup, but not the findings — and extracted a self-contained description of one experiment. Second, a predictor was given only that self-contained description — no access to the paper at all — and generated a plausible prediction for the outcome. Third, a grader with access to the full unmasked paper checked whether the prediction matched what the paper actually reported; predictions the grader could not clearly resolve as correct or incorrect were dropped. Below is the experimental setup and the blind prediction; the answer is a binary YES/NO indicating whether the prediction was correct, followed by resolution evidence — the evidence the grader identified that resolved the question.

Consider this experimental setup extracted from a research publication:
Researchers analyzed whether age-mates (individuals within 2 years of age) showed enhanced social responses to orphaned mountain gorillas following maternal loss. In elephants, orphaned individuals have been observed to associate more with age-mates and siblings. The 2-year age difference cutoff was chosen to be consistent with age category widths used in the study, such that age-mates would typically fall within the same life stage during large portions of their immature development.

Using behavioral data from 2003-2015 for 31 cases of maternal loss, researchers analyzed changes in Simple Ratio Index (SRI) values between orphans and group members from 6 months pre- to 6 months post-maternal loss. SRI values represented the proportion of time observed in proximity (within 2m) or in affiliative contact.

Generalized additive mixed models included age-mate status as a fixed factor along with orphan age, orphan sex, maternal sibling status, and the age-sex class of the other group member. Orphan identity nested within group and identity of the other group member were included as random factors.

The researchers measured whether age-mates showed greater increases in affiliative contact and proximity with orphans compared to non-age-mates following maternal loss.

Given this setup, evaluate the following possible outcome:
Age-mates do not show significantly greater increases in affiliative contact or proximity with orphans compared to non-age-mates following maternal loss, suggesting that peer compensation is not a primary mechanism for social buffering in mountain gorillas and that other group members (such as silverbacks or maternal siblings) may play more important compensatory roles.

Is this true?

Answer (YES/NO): NO